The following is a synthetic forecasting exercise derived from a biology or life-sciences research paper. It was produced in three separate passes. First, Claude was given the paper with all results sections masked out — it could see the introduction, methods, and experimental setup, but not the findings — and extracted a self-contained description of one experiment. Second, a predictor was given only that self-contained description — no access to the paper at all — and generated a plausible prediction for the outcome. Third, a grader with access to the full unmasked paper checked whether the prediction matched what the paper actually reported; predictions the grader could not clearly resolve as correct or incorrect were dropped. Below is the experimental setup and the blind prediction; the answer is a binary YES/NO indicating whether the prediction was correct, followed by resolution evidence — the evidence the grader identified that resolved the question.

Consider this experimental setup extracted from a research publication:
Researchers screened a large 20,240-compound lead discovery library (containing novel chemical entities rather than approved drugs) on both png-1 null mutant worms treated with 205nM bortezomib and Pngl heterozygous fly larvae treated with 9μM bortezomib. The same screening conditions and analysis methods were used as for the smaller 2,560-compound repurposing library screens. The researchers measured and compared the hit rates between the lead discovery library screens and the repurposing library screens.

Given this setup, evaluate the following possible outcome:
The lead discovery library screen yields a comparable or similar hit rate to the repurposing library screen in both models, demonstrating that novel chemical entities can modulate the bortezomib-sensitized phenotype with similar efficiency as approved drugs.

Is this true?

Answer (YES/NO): NO